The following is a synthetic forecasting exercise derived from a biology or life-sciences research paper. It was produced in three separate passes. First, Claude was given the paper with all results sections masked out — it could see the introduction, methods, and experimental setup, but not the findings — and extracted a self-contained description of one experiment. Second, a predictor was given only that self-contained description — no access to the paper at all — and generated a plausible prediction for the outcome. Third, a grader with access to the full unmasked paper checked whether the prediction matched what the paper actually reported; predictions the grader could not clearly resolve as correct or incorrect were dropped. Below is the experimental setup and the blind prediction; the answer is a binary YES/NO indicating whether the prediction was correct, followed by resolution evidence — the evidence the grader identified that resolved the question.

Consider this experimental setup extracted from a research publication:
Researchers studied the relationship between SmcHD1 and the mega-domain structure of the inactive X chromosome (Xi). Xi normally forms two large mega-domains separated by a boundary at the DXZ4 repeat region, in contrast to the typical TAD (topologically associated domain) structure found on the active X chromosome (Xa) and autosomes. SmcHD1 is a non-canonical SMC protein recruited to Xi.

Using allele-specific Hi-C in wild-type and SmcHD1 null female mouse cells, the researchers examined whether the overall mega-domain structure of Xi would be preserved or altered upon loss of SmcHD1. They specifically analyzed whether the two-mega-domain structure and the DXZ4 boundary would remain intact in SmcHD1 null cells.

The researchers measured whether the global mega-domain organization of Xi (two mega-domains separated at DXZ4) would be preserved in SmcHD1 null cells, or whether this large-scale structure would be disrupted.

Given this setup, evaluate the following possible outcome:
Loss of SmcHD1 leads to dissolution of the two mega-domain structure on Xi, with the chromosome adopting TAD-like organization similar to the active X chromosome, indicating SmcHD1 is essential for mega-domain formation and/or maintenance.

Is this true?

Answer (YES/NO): NO